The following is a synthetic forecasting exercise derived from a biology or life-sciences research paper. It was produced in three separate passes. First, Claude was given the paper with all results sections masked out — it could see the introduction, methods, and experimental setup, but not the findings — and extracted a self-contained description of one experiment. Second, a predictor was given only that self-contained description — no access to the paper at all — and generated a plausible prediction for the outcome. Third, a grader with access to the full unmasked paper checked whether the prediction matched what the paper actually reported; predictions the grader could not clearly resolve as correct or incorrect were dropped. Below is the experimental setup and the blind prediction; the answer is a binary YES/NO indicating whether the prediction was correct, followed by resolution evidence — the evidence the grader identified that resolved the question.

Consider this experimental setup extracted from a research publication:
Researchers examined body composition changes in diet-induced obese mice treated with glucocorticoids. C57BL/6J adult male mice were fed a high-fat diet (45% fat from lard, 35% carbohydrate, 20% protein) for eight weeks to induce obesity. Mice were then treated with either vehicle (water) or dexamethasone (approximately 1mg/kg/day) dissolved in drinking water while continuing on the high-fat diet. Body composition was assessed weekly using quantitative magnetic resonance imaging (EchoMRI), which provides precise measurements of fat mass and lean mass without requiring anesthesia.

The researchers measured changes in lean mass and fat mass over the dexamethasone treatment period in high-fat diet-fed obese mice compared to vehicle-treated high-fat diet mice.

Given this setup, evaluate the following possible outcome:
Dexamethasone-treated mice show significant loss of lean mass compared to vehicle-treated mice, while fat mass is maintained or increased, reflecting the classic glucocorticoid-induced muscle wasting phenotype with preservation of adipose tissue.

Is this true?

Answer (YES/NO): NO